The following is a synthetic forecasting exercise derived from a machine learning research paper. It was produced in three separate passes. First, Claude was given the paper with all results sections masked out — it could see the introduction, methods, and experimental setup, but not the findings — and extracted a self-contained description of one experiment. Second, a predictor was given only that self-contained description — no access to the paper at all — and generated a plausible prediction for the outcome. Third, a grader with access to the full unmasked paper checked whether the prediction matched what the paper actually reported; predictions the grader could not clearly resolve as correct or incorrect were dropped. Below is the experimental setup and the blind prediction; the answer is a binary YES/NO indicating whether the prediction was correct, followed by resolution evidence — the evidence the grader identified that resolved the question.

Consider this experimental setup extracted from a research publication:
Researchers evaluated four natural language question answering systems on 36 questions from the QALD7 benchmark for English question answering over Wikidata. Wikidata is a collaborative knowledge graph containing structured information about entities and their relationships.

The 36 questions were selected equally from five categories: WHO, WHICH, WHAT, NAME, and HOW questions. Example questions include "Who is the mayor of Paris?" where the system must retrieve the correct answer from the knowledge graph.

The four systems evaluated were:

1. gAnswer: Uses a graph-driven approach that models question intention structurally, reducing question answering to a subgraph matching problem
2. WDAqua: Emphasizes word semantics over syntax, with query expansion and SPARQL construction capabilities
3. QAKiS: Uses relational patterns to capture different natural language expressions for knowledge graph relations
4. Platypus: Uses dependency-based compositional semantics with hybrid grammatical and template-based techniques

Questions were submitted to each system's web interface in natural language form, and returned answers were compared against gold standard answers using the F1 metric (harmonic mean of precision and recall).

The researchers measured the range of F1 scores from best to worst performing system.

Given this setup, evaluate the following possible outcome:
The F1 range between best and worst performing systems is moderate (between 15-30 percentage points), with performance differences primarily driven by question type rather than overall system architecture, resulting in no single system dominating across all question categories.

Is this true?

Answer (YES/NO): NO